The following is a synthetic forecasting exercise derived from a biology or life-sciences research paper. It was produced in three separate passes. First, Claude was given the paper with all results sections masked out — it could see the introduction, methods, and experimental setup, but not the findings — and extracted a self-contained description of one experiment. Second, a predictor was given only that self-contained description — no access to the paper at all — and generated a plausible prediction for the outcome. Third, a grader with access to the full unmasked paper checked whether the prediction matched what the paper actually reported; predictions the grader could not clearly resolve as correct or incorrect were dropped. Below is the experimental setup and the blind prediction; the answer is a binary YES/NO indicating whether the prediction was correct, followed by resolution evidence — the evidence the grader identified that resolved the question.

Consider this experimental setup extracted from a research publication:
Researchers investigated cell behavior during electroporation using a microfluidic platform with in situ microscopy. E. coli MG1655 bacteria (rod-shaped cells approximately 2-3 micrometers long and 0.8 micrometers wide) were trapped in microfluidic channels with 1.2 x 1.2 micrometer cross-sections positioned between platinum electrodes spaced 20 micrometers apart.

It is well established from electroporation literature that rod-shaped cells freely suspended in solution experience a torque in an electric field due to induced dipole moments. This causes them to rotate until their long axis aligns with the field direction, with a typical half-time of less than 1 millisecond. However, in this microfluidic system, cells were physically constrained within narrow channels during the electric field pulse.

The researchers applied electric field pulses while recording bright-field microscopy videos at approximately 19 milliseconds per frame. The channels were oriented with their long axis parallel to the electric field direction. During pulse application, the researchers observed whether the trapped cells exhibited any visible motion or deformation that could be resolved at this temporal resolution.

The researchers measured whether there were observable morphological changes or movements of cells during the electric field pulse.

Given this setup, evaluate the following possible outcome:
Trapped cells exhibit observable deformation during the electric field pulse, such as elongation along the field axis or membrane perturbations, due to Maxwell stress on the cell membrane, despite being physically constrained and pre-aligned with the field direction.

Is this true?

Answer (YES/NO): NO